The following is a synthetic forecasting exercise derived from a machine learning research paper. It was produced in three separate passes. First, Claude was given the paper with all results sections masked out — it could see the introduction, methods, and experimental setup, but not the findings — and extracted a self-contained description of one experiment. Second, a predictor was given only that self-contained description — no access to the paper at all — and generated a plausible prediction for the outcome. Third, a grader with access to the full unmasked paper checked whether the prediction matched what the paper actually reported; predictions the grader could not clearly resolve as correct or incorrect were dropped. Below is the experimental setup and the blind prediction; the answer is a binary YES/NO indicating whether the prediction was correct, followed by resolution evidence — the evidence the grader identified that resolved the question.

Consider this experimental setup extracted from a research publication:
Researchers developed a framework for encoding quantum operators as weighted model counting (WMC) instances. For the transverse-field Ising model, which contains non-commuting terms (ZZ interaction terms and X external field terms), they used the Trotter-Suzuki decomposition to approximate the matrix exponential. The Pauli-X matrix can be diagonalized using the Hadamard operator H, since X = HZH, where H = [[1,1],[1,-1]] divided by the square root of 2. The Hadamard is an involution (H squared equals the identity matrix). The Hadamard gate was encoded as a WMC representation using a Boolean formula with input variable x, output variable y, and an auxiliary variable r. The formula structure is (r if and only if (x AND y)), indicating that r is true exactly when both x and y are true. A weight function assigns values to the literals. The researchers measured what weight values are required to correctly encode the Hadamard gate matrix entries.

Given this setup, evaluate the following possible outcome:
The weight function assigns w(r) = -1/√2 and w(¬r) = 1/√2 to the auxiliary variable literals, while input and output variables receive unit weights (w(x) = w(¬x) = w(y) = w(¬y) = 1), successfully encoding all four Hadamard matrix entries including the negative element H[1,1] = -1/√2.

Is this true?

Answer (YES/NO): NO